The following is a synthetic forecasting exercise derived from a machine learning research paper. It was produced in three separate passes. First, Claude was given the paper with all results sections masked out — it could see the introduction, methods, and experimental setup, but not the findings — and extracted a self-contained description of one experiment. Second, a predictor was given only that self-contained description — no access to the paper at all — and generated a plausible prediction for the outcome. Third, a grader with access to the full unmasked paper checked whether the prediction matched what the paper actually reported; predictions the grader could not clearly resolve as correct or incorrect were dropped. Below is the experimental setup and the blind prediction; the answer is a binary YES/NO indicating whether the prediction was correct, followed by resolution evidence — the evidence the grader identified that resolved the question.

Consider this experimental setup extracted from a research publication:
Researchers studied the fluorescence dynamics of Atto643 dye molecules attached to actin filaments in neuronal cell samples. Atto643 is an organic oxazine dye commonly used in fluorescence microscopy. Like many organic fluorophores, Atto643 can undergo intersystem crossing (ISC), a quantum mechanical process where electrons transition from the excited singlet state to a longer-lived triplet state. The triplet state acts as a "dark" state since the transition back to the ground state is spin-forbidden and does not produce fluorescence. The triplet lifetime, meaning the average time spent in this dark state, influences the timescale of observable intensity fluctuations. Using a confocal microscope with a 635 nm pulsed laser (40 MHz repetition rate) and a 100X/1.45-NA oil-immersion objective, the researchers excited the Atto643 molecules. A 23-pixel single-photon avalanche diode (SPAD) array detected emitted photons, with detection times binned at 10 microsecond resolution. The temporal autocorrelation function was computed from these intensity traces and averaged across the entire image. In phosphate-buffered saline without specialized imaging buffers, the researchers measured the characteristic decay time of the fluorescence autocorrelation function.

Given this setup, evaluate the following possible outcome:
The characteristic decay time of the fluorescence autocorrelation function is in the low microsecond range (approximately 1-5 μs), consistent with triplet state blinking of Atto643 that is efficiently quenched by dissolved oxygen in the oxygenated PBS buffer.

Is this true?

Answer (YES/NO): NO